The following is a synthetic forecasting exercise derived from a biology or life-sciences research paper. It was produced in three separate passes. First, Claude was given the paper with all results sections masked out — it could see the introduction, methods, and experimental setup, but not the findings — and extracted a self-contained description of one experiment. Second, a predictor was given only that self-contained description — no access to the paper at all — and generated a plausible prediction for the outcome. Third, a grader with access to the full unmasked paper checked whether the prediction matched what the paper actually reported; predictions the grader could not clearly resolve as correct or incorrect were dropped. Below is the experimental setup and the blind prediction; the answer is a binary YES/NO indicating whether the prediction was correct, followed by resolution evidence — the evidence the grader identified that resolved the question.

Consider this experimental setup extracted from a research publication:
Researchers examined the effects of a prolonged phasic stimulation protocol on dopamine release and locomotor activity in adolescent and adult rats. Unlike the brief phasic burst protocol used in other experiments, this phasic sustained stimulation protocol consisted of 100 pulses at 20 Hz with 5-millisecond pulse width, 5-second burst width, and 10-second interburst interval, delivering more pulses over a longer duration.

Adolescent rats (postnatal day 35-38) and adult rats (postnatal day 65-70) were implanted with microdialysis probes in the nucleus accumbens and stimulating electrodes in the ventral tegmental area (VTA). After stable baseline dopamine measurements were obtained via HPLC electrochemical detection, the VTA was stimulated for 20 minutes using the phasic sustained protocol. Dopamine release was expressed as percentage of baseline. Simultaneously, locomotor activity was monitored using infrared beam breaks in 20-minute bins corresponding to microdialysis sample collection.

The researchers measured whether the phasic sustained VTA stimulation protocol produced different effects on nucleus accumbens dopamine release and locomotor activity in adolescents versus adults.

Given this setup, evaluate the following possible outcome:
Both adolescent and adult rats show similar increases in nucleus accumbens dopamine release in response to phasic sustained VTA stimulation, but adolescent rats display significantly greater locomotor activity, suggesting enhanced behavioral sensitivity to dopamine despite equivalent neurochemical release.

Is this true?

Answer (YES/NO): NO